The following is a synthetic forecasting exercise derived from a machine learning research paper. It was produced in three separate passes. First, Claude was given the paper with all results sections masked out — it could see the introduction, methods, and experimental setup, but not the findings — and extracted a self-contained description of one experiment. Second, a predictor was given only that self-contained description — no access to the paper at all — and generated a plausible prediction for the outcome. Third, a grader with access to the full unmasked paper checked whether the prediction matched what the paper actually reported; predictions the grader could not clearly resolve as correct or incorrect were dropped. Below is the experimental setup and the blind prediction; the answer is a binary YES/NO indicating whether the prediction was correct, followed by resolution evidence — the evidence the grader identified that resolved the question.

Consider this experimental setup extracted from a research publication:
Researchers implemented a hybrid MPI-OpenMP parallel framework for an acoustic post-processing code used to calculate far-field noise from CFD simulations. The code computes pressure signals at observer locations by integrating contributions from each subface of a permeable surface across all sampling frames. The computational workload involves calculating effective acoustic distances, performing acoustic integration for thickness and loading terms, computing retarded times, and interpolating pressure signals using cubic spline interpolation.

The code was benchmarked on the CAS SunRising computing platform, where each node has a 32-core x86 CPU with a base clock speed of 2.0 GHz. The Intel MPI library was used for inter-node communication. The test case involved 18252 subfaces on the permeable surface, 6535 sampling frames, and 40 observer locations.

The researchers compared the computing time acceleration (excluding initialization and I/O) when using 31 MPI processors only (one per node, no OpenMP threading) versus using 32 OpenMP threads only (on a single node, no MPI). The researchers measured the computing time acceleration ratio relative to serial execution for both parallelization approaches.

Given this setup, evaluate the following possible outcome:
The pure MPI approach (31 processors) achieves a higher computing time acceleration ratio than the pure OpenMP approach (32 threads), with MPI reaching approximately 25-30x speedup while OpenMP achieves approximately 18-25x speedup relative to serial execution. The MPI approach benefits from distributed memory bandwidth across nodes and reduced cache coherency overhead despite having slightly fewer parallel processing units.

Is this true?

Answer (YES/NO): NO